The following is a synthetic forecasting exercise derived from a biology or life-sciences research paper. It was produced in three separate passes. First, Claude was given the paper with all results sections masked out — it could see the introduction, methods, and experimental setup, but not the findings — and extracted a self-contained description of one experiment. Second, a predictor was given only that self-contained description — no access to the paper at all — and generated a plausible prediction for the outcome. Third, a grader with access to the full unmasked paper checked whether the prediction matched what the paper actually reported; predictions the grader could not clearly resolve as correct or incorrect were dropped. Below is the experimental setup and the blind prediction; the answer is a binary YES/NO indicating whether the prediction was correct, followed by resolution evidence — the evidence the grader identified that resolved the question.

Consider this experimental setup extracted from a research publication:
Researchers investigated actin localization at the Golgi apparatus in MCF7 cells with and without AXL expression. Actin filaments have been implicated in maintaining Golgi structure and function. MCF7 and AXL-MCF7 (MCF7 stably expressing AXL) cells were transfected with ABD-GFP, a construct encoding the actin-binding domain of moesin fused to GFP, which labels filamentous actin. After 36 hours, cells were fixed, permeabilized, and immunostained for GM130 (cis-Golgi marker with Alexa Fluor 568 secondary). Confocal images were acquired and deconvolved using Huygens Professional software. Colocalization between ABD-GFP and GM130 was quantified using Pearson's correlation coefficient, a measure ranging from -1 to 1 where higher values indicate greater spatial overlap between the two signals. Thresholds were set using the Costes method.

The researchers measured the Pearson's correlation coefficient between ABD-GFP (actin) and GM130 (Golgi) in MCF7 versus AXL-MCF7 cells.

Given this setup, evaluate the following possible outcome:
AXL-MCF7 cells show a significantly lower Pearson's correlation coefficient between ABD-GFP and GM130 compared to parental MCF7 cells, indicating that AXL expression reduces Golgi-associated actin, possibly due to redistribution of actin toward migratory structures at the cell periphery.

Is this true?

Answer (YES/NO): NO